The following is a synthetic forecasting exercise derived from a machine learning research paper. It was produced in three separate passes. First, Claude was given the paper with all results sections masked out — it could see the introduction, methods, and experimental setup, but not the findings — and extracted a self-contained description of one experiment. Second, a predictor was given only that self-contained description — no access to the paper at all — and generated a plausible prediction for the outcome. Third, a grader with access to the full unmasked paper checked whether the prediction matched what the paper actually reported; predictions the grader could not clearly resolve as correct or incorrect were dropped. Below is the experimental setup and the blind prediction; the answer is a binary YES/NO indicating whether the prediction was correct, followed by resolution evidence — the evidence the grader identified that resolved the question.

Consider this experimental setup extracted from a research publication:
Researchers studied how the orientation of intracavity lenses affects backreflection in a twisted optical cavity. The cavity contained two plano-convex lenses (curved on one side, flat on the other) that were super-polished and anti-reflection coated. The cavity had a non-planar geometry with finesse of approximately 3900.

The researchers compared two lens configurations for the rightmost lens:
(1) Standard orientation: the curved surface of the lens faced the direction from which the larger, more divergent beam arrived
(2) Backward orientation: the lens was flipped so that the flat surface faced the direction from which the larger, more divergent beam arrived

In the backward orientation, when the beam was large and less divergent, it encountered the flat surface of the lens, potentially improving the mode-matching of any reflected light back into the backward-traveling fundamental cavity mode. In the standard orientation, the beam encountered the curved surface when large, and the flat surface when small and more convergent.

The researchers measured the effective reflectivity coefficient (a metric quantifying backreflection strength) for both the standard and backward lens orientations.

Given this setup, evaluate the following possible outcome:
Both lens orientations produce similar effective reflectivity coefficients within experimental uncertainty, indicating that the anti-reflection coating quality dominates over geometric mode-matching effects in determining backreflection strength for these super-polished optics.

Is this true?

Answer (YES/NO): NO